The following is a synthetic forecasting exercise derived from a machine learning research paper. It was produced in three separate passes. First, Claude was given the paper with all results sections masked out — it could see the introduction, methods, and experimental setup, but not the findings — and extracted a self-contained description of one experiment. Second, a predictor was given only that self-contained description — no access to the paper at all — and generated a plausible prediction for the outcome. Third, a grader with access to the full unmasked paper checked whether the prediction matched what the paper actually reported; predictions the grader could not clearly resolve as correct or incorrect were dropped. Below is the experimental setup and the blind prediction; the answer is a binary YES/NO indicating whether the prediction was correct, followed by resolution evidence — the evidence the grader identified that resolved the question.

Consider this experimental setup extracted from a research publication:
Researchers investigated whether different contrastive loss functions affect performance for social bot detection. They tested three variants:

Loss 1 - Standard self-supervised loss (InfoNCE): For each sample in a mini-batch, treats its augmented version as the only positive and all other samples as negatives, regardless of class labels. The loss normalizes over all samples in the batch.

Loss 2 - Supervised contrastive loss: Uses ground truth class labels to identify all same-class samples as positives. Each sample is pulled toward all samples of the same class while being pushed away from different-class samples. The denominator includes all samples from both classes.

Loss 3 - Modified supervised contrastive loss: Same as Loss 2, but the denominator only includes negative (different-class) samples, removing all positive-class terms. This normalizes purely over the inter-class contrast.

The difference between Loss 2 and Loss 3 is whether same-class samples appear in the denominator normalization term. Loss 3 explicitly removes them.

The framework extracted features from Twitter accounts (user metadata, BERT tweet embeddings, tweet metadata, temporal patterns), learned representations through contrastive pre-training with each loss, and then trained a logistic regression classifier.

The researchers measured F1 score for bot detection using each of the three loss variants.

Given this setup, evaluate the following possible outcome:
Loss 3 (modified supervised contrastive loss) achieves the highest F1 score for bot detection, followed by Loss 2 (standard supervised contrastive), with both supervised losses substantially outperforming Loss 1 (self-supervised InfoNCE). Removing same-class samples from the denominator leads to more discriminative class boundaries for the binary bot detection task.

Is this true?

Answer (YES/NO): NO